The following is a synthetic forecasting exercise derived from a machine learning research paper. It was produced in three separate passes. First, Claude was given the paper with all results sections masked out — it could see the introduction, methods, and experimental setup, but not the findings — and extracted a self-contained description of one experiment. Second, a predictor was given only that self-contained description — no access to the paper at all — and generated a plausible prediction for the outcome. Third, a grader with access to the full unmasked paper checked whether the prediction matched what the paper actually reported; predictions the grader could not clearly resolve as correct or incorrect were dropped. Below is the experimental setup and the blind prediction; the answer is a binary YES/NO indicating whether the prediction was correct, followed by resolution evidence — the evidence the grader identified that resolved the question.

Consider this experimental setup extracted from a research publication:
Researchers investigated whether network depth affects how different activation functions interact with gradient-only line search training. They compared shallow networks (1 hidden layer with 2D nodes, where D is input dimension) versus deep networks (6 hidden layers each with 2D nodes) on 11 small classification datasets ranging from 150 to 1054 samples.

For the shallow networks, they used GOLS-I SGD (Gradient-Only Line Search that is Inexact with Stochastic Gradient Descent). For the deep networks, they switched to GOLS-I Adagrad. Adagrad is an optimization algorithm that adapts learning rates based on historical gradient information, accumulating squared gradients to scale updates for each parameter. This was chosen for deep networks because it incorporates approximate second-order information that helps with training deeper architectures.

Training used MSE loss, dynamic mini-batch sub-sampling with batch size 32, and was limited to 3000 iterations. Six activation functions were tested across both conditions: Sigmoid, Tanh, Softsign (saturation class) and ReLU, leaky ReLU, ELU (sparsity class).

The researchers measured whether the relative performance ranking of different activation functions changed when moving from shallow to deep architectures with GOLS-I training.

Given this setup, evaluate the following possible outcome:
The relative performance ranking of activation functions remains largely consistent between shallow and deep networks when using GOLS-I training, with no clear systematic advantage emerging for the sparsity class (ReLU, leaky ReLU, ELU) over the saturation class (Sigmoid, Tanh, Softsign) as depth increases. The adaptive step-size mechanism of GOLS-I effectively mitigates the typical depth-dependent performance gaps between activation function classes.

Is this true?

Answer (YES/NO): NO